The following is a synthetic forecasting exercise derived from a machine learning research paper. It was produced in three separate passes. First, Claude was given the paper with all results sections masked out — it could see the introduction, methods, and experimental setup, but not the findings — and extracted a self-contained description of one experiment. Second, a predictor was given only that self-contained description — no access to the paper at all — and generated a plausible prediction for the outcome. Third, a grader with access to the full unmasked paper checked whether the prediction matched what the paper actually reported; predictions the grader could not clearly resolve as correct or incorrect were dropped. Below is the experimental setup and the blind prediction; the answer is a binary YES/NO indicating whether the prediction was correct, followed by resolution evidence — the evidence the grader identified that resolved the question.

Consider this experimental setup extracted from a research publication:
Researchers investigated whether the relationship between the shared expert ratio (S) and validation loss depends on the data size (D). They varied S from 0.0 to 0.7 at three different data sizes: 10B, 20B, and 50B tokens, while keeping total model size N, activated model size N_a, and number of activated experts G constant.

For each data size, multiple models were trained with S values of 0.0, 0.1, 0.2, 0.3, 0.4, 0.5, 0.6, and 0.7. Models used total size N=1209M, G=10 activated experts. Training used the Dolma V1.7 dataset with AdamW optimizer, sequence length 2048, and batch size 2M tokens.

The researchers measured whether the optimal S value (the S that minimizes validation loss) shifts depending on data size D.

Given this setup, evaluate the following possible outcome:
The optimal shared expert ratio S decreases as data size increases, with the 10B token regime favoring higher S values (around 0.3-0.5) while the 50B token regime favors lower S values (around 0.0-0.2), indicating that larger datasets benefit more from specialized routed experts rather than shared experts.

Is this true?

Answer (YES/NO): NO